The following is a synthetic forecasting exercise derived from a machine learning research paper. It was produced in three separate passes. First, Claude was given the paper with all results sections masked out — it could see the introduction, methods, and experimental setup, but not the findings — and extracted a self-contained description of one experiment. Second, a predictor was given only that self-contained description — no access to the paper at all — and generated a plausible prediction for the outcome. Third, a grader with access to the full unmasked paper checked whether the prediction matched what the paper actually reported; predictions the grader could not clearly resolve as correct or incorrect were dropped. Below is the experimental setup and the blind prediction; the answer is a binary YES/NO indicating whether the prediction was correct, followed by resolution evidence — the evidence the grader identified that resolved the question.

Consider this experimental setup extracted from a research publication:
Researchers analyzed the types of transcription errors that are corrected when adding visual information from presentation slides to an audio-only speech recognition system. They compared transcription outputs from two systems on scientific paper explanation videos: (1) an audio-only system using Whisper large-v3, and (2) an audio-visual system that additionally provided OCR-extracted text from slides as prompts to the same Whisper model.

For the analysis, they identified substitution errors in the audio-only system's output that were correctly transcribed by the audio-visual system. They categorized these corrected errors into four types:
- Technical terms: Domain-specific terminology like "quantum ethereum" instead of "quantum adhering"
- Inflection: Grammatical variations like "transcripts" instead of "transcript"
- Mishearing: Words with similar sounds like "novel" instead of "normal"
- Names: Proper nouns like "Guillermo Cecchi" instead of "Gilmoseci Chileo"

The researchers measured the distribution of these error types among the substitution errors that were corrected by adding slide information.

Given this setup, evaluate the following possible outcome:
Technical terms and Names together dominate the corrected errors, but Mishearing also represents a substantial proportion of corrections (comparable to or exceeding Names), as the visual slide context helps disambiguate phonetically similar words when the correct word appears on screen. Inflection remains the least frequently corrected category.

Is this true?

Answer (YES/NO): NO